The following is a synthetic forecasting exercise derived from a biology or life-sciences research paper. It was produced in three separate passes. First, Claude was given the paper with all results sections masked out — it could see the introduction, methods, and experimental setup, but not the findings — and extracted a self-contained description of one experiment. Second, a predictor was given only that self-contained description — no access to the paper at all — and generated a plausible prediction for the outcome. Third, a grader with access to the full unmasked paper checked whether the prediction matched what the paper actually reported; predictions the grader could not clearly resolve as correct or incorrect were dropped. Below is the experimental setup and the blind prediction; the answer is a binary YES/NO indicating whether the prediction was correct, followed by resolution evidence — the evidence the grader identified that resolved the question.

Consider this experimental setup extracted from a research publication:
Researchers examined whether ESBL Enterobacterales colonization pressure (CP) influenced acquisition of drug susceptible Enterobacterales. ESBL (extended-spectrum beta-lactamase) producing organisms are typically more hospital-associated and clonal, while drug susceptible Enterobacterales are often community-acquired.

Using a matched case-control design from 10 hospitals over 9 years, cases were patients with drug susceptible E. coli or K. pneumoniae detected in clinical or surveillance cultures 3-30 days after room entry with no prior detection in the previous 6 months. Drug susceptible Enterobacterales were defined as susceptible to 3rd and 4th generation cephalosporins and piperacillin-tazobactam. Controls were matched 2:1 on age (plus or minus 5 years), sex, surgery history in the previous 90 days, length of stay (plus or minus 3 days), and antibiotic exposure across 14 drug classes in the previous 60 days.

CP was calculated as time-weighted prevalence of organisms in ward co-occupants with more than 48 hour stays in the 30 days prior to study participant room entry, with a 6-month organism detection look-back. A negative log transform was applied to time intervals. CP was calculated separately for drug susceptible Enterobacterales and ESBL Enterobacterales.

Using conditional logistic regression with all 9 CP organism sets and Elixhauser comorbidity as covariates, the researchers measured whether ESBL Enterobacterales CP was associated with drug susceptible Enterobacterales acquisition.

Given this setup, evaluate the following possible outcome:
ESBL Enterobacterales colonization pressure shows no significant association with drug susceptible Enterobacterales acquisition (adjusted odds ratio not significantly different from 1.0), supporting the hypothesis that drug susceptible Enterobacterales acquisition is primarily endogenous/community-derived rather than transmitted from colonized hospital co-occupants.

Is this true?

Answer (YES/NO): YES